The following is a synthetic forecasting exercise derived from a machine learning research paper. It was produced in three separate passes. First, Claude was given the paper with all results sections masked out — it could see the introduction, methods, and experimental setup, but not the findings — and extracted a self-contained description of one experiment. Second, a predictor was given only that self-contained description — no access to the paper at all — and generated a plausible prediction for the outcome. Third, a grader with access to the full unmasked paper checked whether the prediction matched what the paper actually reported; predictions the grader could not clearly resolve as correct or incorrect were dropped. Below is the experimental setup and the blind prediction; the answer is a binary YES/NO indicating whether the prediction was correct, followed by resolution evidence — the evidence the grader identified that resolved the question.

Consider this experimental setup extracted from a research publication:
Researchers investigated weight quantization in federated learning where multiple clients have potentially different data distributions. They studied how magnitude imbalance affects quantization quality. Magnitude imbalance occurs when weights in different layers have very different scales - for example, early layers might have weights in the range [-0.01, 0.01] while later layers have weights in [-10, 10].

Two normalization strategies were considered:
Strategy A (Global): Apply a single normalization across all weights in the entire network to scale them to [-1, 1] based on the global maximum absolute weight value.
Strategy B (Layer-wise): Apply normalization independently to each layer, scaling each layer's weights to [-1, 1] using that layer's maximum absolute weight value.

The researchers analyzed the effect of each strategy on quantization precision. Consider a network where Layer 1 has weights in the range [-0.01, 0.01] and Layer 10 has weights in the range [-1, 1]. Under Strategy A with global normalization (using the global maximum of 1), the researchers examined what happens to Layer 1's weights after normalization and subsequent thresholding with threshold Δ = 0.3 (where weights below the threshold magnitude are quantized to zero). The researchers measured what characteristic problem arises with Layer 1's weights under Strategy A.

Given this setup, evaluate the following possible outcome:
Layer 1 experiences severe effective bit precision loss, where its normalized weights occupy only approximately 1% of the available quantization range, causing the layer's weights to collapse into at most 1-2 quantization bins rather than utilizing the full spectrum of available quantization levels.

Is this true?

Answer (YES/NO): NO